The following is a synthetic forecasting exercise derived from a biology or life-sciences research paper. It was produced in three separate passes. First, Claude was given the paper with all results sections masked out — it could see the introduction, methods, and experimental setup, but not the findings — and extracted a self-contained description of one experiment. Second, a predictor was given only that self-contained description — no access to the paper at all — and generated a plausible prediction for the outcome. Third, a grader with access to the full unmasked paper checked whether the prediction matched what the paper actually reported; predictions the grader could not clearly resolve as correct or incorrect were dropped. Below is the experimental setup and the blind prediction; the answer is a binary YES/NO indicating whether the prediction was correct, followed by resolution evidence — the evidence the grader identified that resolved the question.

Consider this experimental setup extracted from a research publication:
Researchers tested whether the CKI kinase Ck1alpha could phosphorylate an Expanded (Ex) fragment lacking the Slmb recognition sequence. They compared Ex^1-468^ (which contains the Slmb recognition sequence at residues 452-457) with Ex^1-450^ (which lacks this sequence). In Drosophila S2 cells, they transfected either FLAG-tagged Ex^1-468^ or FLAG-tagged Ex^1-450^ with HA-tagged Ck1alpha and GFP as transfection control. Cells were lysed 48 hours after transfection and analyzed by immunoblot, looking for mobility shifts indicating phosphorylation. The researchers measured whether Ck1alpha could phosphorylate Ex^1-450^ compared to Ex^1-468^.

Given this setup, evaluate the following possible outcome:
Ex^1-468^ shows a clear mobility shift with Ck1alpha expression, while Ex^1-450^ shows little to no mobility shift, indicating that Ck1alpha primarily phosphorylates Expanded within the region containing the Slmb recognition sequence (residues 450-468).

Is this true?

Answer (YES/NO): YES